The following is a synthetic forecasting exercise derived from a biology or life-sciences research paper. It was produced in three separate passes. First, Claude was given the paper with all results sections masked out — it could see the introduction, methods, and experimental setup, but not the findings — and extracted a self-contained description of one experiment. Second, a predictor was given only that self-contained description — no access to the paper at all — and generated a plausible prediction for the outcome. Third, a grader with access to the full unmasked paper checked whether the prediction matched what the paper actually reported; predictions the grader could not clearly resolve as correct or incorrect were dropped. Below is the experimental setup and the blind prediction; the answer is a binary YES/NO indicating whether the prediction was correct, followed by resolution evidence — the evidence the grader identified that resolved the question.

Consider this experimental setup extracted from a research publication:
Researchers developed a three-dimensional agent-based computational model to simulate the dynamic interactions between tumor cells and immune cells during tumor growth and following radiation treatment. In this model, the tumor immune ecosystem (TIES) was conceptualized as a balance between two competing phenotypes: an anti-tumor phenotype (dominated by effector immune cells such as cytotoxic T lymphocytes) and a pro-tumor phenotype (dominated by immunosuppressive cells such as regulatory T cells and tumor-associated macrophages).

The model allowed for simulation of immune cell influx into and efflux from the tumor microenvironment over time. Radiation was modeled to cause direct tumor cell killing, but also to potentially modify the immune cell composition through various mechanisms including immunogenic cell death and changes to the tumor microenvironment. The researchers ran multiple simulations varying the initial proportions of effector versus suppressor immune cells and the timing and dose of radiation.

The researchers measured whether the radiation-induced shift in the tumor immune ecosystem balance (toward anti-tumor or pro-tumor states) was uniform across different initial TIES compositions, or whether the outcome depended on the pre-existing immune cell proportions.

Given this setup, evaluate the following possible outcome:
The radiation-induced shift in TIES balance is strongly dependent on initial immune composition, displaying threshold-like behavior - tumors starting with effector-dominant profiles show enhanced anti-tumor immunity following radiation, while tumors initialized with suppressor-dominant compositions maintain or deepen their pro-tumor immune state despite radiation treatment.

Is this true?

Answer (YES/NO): YES